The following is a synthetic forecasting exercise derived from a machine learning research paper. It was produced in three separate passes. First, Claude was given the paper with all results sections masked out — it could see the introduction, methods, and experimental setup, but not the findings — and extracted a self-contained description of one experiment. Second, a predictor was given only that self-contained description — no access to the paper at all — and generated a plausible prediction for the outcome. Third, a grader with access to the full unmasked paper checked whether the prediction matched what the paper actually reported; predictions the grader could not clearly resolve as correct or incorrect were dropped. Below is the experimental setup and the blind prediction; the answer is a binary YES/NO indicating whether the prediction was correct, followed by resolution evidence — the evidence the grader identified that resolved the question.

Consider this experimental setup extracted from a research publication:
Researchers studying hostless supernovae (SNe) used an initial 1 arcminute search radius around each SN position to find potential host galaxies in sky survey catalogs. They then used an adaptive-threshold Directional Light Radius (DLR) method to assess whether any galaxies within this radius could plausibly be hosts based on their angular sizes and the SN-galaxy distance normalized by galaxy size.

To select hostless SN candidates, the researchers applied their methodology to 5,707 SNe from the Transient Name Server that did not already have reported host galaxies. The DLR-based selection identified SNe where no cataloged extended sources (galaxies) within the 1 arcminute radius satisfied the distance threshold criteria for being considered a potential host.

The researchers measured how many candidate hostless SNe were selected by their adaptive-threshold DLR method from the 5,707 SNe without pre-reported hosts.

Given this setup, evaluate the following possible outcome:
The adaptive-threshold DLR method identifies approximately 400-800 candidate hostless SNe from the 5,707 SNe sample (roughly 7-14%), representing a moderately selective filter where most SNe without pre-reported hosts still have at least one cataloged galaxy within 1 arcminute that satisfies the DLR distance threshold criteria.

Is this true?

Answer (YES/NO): NO